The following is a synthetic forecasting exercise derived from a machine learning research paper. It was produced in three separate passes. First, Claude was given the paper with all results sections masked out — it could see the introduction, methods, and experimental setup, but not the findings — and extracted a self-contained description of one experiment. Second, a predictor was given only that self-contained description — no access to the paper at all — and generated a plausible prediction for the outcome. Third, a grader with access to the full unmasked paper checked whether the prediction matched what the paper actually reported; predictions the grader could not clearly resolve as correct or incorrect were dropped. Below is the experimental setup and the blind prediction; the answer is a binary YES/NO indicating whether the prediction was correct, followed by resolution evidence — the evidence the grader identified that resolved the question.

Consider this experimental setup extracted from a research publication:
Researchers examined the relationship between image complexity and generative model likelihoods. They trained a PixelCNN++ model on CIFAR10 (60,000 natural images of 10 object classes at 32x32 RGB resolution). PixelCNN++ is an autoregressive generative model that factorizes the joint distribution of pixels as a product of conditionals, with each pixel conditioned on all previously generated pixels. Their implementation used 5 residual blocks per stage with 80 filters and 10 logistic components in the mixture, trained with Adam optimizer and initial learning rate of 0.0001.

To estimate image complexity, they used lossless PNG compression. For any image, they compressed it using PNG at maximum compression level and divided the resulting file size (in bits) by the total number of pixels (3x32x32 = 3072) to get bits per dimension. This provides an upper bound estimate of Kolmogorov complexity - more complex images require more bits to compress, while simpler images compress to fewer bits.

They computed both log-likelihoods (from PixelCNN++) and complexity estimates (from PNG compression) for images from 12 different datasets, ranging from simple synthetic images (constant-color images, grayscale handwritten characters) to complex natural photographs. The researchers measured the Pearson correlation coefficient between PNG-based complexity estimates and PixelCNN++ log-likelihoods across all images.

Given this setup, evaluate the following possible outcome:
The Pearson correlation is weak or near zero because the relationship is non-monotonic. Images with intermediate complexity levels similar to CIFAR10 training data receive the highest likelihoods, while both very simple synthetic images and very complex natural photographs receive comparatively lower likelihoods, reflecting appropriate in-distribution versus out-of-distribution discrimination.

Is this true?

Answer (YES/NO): NO